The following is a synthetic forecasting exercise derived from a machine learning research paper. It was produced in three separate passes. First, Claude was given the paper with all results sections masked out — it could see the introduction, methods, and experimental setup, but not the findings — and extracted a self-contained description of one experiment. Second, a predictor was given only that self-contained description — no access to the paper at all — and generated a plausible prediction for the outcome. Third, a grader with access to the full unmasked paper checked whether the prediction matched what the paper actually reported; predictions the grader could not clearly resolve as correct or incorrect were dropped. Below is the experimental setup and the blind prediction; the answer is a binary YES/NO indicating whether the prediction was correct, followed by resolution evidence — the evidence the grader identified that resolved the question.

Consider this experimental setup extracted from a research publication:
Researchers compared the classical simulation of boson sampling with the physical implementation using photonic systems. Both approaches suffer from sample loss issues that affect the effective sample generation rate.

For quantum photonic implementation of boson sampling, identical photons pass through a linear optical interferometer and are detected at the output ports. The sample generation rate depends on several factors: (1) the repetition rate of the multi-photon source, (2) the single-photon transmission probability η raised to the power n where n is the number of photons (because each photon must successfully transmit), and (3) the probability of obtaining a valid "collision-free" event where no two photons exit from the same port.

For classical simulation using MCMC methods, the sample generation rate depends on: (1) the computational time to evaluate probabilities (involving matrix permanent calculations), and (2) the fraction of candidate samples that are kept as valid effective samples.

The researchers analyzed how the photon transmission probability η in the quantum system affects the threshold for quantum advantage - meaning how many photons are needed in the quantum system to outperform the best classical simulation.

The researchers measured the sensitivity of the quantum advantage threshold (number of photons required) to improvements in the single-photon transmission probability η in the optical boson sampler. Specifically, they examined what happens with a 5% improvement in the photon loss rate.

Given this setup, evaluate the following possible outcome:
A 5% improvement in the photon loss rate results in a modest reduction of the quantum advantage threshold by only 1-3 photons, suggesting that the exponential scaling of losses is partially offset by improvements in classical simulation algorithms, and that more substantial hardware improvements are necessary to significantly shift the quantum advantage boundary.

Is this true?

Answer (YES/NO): NO